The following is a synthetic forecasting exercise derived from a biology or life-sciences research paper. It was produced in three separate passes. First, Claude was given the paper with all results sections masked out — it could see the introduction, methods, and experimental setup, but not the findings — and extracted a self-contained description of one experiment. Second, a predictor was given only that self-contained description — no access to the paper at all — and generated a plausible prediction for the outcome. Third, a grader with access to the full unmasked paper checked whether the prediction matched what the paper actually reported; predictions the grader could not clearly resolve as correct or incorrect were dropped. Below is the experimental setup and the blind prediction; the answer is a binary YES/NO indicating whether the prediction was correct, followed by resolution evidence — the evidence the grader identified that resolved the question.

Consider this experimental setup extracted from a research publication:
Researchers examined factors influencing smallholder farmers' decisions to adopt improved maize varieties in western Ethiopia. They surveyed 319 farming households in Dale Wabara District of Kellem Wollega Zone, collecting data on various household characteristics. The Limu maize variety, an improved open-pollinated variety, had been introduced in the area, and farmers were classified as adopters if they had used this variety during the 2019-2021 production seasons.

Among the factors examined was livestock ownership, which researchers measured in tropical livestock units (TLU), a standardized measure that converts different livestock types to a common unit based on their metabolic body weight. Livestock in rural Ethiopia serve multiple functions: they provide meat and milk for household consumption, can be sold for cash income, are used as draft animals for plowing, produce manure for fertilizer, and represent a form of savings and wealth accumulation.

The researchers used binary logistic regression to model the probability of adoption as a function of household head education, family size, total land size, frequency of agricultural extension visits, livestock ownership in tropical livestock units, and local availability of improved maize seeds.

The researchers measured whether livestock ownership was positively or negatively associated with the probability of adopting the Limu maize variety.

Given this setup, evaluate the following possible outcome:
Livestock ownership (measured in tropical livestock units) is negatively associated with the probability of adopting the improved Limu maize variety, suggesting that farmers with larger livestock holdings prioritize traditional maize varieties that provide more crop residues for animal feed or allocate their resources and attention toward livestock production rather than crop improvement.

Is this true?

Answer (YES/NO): NO